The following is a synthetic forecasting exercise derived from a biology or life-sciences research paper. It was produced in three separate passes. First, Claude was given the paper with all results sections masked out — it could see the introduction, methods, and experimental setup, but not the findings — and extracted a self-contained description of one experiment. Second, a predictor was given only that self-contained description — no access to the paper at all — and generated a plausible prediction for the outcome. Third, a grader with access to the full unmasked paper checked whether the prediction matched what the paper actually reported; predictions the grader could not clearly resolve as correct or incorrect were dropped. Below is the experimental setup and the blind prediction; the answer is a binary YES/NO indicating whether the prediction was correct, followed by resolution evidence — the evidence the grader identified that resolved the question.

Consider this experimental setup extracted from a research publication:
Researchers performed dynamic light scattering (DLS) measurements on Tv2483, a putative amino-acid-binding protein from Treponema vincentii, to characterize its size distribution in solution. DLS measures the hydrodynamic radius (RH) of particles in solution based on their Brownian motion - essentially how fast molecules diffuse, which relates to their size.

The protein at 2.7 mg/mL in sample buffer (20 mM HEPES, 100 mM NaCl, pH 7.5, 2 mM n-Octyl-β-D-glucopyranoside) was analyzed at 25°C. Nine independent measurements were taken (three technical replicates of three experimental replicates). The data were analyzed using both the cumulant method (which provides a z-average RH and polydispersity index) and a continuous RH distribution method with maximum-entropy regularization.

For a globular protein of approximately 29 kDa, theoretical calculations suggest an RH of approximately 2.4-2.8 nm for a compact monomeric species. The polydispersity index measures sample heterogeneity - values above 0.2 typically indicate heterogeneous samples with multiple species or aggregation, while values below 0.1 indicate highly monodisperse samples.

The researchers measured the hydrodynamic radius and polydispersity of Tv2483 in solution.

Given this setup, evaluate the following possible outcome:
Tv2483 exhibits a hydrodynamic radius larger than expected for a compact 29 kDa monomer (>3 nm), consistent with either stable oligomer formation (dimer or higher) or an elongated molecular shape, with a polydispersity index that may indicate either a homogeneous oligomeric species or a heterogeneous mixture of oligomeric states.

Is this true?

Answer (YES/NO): NO